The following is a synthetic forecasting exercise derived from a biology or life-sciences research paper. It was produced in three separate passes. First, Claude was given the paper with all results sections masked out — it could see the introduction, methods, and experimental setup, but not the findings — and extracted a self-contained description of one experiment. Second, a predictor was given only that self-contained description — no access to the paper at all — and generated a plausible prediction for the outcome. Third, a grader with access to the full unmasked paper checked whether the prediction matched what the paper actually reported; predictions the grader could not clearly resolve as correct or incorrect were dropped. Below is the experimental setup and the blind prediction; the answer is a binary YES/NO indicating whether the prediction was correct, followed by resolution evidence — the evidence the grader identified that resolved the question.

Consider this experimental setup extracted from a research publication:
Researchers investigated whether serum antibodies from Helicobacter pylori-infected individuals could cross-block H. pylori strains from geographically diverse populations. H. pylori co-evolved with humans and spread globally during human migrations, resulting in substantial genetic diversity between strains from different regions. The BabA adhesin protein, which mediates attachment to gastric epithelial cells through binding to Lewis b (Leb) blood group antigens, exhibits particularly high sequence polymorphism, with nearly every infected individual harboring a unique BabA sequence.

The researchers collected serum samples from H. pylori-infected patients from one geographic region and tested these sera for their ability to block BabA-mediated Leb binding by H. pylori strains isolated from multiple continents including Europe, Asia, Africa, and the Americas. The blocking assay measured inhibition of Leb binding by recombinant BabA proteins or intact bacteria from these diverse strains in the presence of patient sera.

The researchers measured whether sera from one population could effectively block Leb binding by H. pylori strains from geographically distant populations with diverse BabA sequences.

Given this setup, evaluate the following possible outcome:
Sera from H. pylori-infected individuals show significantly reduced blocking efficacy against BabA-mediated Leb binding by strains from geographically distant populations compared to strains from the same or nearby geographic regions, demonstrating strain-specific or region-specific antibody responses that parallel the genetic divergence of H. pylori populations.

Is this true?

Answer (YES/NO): NO